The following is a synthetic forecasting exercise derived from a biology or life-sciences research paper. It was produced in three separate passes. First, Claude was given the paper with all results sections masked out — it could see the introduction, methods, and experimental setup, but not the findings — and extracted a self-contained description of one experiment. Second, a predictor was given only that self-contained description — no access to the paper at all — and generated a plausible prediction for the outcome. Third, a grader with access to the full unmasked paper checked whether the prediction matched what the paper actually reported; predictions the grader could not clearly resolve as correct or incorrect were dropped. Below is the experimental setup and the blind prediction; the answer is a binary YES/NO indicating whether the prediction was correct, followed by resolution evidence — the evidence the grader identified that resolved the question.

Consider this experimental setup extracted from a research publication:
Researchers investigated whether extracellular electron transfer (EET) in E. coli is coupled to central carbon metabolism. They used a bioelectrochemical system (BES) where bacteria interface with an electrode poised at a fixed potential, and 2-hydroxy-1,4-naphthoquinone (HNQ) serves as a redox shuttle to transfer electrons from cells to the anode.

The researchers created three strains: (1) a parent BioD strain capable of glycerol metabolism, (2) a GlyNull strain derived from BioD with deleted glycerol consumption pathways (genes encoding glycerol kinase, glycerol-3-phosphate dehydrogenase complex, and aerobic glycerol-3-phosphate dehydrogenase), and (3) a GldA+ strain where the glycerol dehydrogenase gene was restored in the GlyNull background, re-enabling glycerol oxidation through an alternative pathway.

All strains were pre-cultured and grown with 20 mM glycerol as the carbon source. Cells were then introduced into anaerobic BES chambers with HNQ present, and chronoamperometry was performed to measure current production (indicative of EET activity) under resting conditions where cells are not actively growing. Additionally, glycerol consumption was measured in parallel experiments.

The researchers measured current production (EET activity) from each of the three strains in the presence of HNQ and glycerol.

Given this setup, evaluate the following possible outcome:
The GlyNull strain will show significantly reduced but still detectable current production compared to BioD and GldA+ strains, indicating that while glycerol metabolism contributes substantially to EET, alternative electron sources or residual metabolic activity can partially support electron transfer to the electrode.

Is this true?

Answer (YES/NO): NO